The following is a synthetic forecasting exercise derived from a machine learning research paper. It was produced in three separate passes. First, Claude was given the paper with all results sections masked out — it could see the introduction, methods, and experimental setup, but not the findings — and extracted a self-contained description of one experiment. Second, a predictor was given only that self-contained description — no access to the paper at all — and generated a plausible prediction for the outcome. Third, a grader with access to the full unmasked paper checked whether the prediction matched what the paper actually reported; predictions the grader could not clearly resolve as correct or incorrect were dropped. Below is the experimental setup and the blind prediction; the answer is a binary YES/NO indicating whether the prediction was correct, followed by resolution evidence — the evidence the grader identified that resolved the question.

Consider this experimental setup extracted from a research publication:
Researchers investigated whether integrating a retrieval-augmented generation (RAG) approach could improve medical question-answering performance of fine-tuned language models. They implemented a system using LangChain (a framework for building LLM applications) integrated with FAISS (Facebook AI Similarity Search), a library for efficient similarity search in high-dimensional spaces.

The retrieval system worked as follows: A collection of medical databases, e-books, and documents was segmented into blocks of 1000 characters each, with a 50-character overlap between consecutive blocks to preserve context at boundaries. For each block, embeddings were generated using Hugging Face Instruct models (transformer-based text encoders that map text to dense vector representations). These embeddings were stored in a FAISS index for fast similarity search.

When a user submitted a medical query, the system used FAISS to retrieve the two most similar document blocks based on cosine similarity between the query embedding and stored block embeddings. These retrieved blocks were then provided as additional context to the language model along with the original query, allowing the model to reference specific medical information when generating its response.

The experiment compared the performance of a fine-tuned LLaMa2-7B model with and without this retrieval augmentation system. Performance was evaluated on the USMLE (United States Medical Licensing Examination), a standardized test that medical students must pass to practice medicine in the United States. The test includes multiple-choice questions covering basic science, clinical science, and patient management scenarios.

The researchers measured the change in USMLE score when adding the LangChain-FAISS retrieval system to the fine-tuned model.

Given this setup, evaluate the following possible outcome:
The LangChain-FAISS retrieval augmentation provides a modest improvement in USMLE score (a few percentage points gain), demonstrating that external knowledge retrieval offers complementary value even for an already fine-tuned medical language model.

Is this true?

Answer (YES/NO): YES